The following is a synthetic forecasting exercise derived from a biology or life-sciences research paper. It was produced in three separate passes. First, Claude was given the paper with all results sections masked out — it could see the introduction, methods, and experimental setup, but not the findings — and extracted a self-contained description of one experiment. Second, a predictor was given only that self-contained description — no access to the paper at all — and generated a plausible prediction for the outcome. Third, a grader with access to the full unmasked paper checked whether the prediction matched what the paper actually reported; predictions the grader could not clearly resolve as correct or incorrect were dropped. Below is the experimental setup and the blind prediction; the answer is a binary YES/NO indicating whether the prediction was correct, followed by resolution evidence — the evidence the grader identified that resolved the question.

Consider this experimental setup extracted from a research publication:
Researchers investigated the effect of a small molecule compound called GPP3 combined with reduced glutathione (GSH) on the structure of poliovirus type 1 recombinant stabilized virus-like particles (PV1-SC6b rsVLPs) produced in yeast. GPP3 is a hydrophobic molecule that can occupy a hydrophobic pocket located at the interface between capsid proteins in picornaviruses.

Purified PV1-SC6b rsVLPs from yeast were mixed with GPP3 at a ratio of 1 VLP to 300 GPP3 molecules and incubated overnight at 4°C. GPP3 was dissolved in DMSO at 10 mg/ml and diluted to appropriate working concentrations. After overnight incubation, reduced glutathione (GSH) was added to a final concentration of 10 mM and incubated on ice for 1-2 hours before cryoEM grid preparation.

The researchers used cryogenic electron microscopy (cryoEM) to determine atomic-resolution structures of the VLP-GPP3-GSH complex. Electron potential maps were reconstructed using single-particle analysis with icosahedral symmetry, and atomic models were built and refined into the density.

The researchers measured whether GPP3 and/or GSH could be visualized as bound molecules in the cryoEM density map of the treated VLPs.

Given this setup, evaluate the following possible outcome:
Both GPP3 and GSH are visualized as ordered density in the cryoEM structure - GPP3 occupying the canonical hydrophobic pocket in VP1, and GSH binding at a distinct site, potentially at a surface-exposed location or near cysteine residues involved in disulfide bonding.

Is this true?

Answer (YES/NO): YES